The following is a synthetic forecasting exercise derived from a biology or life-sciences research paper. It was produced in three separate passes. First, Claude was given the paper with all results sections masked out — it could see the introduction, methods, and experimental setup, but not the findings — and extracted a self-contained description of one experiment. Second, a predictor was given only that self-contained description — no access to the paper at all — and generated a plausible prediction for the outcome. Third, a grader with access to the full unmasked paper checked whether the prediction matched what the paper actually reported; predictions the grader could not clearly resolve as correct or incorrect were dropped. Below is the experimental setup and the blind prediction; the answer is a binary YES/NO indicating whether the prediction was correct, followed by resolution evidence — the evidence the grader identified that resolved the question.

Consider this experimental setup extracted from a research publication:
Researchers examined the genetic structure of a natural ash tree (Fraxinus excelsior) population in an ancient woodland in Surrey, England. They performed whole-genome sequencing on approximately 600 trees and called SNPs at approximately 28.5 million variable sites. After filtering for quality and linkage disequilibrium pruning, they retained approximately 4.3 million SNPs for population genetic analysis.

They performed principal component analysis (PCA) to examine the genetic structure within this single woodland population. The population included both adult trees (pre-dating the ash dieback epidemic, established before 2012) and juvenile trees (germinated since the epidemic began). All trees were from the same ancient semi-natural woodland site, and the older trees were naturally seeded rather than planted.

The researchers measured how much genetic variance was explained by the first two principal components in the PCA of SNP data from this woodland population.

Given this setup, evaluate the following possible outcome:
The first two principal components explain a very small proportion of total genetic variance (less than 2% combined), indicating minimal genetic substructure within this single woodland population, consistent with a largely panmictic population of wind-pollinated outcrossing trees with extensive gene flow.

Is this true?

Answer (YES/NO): NO